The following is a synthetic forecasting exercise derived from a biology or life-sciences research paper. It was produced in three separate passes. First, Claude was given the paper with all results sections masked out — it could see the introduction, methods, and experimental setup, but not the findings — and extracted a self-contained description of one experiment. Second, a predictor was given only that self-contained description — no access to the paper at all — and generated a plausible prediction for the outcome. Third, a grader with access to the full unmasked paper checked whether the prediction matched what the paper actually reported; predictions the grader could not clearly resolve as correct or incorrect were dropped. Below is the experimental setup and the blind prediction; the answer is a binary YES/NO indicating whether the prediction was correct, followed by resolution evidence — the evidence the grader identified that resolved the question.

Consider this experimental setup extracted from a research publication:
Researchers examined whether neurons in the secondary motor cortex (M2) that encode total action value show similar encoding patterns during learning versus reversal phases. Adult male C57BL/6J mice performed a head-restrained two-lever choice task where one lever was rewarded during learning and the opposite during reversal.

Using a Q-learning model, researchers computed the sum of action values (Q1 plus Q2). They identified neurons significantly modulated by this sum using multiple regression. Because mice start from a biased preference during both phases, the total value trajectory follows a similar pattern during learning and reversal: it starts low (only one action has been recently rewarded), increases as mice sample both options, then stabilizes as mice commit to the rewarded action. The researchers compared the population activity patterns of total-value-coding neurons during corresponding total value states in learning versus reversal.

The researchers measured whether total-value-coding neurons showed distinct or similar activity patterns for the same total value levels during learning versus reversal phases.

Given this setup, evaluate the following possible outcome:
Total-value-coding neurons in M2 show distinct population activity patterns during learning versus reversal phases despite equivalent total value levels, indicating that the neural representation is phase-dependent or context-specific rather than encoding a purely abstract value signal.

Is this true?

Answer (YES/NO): NO